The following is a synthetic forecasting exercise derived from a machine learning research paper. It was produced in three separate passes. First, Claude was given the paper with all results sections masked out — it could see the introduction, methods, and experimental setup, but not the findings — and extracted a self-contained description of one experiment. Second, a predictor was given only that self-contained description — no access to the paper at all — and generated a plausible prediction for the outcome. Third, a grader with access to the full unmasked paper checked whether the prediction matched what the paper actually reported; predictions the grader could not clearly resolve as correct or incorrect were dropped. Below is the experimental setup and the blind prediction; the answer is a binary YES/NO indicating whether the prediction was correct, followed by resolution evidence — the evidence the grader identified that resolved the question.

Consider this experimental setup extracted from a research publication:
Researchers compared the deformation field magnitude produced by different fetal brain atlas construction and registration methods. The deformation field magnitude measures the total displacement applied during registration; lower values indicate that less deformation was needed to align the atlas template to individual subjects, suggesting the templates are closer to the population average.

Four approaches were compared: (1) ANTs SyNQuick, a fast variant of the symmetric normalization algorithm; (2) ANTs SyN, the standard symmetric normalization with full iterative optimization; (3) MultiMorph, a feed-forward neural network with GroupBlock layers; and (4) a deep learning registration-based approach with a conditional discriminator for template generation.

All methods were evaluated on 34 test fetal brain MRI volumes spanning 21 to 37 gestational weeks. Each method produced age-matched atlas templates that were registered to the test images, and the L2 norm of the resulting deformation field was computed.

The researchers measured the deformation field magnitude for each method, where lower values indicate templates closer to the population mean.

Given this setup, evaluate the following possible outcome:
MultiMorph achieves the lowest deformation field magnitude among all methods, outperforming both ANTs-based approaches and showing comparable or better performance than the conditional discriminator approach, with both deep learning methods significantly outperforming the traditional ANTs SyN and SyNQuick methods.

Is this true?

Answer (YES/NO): NO